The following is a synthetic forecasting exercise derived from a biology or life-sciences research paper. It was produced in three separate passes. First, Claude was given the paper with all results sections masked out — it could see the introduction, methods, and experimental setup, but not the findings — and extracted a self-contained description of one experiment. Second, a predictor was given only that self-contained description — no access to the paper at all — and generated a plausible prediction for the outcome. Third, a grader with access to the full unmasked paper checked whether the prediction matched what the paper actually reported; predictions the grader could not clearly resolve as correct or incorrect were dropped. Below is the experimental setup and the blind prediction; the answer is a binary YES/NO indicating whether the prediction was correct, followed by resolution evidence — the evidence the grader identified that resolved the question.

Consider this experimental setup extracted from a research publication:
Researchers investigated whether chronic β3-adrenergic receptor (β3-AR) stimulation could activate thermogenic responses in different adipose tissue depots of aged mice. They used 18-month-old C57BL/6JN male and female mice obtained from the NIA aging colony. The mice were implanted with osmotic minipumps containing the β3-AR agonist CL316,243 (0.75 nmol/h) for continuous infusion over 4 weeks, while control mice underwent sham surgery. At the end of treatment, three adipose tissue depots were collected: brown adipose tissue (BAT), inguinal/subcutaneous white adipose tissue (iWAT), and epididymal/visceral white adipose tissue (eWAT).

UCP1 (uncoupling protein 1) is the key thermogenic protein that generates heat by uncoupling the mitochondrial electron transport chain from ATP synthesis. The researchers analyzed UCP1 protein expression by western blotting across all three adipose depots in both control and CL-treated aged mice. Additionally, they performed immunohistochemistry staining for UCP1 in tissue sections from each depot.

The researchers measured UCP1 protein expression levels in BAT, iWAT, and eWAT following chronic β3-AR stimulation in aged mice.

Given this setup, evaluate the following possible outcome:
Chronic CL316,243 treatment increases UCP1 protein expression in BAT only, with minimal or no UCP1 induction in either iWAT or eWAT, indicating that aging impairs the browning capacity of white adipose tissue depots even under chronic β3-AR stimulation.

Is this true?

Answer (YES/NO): YES